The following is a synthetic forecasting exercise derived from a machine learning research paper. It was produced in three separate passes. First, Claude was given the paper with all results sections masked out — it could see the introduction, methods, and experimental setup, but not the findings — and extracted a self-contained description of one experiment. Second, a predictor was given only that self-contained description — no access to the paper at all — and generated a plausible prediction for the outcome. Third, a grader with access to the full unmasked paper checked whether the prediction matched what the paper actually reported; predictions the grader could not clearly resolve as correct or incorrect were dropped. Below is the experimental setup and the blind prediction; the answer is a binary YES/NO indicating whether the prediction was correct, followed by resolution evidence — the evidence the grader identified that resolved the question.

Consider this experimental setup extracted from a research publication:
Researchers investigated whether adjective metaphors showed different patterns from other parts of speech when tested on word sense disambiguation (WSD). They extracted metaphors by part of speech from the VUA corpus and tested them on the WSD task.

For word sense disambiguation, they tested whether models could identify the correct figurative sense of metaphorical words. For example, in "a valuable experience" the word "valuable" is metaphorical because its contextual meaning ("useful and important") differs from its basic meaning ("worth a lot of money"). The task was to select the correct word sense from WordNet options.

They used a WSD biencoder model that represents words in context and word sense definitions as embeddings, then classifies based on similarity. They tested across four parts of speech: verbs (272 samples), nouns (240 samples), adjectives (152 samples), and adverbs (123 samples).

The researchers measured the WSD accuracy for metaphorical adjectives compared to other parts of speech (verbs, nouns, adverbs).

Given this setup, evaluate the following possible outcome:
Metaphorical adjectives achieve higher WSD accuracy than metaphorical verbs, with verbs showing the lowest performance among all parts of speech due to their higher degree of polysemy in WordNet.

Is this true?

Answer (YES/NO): NO